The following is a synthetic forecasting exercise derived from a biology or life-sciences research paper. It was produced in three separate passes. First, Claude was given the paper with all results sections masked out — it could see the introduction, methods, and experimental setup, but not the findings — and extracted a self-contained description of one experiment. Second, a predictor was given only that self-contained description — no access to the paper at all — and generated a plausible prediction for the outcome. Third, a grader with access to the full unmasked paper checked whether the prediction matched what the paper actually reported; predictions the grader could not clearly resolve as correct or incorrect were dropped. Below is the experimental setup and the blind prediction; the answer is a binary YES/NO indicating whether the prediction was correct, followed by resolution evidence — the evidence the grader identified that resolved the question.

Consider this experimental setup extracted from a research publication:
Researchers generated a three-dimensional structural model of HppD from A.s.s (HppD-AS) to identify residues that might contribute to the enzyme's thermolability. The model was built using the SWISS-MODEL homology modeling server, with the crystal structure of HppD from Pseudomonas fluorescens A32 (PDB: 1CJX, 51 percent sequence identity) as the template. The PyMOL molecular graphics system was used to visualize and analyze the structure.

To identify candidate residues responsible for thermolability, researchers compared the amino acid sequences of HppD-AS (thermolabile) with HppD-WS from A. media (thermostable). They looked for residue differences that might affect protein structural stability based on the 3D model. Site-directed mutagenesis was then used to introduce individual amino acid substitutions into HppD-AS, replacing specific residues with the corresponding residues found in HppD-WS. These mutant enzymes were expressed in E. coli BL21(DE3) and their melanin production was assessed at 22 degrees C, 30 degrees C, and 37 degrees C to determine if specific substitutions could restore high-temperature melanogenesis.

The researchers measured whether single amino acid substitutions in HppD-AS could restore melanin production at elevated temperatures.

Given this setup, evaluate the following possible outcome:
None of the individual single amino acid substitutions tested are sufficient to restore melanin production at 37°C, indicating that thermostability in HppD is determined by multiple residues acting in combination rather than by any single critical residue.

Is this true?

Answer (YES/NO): NO